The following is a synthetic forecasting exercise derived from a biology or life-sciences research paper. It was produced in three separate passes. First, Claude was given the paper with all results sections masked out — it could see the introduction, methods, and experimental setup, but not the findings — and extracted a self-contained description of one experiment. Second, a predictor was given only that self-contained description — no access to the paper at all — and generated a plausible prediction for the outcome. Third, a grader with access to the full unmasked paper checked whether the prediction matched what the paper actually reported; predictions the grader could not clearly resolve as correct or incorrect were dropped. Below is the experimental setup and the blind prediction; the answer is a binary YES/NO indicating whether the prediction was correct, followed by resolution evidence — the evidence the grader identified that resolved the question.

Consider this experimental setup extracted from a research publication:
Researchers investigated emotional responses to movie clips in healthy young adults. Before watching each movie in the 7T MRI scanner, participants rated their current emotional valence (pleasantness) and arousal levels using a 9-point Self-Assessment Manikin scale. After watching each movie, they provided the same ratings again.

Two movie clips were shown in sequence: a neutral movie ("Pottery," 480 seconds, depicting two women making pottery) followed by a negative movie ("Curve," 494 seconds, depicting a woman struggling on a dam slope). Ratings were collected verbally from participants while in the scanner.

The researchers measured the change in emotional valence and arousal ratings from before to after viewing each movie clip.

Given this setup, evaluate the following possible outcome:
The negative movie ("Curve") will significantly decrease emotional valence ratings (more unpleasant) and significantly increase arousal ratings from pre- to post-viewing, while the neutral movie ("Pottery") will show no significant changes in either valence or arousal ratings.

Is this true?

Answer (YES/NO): YES